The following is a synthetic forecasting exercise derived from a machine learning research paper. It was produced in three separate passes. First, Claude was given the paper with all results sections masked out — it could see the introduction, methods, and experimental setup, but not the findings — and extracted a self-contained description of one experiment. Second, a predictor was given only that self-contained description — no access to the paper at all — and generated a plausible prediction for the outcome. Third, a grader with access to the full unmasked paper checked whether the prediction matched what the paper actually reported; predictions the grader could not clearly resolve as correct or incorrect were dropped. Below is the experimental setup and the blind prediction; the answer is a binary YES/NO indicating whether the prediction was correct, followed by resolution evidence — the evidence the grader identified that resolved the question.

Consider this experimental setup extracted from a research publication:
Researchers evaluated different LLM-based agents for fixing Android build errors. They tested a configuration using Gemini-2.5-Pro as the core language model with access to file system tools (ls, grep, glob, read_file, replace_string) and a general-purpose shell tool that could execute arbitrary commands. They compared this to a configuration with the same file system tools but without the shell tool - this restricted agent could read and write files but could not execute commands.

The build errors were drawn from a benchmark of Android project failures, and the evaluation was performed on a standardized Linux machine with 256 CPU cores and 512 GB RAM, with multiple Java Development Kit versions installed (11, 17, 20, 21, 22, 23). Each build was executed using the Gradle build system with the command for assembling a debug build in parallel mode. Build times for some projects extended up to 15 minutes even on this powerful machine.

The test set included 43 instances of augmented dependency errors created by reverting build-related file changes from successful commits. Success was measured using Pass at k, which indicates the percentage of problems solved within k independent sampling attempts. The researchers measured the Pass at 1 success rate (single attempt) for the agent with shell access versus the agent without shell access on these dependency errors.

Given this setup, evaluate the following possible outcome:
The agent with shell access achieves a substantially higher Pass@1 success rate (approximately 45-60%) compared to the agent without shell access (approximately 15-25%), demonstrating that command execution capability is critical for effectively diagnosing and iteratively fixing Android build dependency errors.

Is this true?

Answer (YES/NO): NO